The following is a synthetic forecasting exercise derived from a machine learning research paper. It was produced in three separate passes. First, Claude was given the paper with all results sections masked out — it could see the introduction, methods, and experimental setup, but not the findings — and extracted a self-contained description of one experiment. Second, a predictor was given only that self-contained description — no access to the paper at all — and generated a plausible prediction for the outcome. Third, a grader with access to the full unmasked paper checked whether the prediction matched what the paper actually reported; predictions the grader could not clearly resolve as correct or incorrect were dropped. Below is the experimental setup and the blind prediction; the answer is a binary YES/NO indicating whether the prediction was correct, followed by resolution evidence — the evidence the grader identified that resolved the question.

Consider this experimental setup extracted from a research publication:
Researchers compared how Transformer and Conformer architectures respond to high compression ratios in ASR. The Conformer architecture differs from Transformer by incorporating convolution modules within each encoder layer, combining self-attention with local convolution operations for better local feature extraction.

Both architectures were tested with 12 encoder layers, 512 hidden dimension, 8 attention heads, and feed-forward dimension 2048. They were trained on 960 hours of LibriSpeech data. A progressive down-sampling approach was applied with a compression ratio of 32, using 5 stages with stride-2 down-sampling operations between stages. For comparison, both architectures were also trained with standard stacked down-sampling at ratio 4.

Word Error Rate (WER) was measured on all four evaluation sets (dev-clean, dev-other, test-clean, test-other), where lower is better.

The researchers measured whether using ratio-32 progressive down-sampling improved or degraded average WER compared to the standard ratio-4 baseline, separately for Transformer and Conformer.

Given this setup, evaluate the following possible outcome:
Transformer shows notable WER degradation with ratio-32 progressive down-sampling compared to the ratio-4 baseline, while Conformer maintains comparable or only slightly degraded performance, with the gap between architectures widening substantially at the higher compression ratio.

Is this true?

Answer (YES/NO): NO